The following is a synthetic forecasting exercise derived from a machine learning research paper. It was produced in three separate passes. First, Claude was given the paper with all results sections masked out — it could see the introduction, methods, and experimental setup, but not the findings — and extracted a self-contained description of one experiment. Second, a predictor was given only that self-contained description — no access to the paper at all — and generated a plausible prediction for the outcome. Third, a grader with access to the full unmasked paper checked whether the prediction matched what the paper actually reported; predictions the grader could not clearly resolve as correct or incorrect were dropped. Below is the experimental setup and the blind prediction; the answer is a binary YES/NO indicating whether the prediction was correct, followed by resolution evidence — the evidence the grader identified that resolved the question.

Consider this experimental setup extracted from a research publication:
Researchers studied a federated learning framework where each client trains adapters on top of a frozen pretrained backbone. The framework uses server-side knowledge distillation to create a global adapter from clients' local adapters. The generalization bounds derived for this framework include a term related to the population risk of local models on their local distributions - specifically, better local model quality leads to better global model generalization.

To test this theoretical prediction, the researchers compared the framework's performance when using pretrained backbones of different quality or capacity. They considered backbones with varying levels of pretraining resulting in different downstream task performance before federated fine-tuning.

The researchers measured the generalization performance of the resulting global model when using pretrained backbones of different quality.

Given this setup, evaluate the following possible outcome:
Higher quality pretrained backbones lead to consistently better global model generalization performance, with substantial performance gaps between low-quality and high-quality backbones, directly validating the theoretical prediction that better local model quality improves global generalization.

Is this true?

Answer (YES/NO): YES